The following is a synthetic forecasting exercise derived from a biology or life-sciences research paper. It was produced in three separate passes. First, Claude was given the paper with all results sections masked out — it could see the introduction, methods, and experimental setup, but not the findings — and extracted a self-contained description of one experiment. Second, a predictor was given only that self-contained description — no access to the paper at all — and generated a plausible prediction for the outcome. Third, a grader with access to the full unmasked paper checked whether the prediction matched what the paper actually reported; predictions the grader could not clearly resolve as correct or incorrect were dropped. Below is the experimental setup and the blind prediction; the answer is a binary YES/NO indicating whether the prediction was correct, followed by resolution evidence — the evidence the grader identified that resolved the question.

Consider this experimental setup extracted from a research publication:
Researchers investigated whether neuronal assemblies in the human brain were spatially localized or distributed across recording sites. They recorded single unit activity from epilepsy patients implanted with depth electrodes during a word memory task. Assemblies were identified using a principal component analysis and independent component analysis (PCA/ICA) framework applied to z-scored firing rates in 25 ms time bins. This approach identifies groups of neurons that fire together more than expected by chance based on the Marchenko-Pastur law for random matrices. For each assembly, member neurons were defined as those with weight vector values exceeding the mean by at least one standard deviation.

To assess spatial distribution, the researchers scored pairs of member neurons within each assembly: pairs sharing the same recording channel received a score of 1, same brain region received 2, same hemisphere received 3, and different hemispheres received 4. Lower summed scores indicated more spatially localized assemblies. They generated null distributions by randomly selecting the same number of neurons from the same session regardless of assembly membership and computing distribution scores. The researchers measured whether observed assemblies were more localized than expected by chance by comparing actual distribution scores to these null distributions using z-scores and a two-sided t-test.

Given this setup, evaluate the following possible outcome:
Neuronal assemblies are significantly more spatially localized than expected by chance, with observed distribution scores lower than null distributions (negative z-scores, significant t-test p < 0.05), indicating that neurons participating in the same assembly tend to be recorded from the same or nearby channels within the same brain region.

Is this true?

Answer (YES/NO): NO